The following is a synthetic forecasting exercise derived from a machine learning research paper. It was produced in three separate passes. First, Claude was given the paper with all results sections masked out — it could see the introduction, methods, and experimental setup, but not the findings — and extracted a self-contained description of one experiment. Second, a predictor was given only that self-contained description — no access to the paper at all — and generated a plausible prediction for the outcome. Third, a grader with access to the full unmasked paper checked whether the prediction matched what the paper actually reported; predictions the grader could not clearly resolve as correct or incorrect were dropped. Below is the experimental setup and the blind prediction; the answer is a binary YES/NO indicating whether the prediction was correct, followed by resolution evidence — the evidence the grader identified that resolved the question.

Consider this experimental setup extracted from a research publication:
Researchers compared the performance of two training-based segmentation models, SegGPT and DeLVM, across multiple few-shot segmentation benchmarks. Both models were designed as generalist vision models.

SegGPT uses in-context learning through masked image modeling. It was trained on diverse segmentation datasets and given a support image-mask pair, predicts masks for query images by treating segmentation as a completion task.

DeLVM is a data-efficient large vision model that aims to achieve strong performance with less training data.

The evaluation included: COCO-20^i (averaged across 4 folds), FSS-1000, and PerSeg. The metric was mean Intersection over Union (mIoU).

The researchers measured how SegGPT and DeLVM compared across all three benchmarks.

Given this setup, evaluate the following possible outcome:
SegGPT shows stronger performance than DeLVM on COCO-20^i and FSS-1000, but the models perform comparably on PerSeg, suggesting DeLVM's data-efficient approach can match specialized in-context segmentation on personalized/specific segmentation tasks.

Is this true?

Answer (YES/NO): NO